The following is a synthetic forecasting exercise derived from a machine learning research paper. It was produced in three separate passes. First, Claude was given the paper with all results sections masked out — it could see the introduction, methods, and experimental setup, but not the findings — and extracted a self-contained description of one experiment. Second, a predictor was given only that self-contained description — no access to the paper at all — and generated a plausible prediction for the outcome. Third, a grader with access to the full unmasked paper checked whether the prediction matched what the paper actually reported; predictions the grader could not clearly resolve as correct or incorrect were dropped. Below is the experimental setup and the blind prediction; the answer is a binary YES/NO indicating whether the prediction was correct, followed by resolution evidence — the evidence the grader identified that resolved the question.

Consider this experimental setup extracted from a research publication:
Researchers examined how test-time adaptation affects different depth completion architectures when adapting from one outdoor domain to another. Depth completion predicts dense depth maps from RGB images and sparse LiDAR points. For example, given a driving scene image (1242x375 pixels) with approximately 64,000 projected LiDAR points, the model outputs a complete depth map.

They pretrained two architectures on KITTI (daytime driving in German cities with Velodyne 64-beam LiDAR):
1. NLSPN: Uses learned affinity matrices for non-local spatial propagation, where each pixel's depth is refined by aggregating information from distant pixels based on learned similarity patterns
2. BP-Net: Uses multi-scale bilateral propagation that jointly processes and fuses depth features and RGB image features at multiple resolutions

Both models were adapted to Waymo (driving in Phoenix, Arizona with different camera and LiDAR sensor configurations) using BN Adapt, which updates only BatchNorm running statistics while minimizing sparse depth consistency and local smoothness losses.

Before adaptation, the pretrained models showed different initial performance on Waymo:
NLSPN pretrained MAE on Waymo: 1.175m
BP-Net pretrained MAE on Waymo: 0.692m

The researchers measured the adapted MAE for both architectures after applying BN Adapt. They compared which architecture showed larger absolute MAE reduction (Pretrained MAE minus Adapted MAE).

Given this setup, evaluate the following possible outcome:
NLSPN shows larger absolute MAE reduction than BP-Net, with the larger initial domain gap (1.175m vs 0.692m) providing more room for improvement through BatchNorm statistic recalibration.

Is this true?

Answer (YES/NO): YES